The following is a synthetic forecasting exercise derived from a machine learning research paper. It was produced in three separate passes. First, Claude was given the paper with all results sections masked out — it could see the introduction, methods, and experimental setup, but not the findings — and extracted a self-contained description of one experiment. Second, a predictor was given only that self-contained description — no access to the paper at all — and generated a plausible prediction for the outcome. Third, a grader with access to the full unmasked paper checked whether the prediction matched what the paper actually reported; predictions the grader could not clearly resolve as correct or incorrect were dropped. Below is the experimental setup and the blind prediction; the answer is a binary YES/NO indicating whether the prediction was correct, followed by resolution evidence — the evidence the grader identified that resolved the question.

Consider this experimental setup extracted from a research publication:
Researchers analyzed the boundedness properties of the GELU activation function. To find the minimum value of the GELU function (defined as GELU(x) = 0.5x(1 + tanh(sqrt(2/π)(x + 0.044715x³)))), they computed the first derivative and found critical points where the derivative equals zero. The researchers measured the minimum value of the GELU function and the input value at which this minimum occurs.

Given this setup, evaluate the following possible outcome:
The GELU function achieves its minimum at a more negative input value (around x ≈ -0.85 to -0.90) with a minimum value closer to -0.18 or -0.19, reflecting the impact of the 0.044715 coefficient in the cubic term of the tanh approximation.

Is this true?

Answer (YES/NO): NO